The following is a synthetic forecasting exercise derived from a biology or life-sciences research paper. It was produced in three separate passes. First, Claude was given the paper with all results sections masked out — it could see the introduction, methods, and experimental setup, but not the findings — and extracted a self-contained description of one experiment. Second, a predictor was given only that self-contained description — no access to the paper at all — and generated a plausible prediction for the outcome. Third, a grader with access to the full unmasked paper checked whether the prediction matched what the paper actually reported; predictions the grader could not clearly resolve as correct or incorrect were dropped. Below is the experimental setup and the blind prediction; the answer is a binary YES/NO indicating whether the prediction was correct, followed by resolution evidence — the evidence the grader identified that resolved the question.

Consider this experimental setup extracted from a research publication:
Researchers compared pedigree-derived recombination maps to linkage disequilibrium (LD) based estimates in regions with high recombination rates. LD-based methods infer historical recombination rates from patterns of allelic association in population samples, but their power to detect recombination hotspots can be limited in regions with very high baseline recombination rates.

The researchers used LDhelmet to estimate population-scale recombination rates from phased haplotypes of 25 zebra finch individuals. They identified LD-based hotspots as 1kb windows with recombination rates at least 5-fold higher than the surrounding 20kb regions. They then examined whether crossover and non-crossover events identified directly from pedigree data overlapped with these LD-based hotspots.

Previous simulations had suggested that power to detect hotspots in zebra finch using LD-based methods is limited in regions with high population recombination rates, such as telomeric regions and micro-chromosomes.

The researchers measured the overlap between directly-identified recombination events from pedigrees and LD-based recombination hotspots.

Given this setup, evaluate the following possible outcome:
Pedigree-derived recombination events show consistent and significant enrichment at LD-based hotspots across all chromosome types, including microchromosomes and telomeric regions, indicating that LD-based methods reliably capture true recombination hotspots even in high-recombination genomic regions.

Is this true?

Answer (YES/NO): NO